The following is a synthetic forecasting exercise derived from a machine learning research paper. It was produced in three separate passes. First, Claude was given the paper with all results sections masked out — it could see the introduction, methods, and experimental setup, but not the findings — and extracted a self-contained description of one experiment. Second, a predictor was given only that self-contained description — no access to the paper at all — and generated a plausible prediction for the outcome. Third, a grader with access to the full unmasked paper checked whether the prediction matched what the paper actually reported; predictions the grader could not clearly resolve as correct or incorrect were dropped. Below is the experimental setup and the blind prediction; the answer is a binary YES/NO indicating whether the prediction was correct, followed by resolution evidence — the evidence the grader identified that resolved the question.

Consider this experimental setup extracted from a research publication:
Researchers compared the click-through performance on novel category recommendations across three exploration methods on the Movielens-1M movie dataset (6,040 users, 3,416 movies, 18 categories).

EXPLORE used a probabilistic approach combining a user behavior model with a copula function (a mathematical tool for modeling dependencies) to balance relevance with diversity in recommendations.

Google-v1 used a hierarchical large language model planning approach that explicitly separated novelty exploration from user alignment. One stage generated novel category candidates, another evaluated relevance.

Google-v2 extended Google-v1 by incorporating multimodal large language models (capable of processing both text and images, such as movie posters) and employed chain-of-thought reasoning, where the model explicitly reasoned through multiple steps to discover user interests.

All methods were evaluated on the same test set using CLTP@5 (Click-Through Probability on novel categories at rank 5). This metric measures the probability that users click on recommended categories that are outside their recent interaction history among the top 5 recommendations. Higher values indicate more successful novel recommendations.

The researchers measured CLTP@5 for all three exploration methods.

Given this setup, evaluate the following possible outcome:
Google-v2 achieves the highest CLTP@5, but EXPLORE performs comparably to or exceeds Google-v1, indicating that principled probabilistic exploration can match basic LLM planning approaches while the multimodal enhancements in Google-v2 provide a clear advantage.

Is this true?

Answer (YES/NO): NO